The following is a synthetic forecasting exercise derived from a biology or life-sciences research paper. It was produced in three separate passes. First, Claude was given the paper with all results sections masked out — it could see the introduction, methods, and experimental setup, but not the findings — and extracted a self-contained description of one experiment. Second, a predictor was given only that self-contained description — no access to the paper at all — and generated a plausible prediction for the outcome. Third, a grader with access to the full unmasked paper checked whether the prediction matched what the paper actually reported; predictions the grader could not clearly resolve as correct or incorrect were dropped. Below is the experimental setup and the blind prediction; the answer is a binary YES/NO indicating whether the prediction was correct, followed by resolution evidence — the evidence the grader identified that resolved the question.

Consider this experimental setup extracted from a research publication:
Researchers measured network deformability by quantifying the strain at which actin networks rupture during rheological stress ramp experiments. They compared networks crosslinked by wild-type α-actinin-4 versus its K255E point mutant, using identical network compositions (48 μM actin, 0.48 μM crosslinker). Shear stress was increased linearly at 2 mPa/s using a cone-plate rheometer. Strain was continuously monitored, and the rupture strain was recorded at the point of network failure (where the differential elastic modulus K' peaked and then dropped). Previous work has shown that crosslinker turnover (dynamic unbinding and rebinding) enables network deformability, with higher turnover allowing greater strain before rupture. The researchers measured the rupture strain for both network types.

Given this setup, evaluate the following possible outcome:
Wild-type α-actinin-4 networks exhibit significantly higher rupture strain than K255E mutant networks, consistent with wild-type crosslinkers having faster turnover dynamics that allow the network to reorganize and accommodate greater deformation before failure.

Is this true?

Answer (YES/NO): YES